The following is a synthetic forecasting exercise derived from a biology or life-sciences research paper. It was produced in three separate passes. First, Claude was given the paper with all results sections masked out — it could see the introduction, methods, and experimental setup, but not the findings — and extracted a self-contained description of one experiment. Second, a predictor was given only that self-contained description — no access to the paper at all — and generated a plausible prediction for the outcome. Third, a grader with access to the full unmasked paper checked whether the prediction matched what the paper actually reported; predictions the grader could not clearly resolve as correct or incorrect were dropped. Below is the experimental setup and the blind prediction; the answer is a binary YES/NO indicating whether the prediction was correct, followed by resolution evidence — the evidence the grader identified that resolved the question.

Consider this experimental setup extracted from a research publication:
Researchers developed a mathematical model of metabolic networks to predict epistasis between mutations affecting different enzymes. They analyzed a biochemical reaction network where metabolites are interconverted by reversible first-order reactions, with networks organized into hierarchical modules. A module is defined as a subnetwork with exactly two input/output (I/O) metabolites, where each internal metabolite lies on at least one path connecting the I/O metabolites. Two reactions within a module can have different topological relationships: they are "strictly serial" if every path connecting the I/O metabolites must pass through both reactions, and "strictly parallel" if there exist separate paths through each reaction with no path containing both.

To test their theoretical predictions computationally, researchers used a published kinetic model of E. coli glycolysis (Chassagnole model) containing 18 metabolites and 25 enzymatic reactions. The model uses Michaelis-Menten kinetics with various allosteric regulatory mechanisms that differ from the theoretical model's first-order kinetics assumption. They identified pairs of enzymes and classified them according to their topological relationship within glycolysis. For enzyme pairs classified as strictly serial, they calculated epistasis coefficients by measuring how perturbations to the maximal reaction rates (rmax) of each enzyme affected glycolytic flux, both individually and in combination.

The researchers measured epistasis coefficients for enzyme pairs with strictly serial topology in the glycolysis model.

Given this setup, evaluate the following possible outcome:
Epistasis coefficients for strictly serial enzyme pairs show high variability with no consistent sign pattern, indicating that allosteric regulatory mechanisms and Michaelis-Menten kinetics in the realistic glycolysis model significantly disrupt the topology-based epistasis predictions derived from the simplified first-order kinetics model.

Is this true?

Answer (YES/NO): NO